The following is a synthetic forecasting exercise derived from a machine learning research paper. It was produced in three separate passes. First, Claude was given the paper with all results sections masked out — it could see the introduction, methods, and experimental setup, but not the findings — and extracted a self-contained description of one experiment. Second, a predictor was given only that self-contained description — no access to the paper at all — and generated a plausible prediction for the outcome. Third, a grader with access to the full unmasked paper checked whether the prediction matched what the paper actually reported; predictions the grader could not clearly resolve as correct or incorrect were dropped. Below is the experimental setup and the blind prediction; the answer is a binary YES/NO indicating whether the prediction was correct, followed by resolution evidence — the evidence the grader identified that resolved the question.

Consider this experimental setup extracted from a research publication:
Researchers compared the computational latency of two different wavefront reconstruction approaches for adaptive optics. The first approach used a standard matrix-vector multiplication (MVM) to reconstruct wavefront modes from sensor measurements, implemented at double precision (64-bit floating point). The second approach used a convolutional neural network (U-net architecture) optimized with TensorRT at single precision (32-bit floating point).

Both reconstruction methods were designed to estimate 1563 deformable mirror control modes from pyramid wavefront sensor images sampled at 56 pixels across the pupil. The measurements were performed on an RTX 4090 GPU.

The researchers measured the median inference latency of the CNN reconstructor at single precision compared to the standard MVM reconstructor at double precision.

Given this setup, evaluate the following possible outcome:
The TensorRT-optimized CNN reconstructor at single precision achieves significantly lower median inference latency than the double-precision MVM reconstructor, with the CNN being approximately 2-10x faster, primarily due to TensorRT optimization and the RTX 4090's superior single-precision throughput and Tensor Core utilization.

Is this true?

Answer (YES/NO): NO